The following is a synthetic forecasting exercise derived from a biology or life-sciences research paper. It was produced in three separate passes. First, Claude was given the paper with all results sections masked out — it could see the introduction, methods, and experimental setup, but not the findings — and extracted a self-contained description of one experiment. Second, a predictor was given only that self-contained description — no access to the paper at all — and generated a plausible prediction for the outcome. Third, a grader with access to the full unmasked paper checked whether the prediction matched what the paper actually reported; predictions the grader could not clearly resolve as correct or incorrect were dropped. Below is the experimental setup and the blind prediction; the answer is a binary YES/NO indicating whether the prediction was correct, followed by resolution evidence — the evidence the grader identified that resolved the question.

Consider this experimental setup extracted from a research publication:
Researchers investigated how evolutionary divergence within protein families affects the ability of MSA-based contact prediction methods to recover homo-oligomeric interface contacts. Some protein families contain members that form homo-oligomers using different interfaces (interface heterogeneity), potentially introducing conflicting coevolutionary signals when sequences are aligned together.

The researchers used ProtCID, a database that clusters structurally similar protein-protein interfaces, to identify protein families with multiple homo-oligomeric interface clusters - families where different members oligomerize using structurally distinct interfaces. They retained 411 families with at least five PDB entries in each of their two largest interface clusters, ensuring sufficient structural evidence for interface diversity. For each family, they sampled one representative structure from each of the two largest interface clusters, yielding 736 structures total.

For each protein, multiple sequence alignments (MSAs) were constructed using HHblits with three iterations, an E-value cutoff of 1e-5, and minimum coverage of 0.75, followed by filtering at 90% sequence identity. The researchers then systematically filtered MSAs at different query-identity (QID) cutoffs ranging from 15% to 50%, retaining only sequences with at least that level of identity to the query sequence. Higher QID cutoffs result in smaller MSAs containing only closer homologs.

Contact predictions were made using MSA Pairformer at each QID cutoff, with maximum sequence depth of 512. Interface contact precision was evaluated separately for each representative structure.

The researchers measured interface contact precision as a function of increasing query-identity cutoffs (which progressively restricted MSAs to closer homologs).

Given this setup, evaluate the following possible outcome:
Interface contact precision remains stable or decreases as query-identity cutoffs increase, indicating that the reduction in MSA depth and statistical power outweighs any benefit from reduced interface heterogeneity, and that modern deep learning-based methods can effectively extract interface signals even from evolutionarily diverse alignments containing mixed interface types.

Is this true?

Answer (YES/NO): NO